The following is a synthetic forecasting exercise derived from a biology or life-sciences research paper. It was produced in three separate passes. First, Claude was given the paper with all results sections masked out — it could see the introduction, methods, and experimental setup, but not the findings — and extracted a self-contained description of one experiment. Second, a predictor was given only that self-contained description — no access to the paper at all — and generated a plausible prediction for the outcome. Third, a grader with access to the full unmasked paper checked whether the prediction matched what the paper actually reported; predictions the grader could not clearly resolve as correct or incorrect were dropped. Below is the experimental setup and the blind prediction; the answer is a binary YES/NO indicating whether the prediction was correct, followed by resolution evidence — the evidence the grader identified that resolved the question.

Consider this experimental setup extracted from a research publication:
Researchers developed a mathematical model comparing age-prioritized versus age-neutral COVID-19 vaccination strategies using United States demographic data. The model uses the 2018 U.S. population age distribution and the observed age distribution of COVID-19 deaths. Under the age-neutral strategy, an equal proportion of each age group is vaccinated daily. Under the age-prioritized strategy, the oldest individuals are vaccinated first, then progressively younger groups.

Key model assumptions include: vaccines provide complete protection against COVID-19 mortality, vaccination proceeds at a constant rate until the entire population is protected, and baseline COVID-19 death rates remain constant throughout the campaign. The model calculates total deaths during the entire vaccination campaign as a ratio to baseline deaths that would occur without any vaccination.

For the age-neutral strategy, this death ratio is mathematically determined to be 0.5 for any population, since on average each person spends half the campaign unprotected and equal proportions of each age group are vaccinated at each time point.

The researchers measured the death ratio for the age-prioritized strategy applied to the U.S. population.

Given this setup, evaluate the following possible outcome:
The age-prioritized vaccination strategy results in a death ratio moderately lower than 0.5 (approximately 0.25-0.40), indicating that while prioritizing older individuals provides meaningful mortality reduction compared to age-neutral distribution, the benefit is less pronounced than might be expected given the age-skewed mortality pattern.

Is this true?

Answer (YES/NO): NO